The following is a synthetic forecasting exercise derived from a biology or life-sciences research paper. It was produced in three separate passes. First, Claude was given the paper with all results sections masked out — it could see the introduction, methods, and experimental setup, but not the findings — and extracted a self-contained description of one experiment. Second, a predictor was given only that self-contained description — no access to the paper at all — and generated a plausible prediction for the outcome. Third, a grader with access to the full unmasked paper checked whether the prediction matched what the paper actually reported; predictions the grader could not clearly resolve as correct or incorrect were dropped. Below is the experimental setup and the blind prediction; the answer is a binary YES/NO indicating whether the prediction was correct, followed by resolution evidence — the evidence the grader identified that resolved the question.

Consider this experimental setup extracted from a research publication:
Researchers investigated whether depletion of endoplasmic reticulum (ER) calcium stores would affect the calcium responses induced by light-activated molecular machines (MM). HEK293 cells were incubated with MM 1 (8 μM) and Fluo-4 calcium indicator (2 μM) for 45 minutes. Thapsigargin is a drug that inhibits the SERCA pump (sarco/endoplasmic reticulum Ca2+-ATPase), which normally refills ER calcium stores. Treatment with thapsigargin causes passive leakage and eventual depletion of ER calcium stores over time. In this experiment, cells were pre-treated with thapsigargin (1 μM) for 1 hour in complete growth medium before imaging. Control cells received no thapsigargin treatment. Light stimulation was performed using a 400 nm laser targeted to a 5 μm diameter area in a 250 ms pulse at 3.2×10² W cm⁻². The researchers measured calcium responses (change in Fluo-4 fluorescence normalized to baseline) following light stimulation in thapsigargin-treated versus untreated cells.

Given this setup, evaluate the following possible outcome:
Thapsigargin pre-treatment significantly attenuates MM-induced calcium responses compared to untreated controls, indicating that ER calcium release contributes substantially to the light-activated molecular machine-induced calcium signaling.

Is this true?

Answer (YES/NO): YES